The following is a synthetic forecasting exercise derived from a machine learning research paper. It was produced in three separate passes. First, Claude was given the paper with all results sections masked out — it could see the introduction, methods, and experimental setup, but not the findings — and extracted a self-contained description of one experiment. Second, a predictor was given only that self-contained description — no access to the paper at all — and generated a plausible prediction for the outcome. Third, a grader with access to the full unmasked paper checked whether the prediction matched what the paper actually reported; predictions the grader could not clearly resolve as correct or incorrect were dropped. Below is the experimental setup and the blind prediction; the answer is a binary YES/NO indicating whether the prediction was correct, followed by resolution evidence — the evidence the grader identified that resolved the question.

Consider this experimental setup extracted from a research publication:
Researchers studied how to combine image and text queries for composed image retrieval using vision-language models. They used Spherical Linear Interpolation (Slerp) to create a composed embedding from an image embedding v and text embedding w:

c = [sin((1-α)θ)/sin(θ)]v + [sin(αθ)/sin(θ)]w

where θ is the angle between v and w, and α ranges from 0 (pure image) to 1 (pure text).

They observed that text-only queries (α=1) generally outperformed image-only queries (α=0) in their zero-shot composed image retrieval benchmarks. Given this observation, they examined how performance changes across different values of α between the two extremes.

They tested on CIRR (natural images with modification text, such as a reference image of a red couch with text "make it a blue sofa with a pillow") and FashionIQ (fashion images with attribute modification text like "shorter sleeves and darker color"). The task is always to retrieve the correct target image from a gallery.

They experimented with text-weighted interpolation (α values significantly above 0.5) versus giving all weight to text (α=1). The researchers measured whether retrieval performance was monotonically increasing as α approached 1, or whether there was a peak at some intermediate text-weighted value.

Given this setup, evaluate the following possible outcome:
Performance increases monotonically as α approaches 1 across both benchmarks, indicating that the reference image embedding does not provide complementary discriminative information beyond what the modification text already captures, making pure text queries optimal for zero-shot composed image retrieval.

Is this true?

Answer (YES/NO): NO